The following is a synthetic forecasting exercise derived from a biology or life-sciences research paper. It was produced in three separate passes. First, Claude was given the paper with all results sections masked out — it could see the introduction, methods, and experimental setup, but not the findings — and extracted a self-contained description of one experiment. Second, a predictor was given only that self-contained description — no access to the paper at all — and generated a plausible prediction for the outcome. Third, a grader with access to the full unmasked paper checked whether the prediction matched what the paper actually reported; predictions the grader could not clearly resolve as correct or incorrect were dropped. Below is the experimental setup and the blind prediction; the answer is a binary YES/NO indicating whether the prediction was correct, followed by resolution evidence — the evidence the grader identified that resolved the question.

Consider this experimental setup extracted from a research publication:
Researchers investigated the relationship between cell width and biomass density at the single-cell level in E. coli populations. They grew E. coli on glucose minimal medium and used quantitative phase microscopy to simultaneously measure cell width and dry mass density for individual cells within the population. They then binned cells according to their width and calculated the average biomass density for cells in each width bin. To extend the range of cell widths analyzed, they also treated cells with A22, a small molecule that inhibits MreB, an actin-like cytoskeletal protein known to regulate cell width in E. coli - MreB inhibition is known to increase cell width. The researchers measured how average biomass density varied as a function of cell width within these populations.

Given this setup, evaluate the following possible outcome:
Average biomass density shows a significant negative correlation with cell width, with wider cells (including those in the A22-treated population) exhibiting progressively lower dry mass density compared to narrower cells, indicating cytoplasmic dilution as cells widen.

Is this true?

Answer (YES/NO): YES